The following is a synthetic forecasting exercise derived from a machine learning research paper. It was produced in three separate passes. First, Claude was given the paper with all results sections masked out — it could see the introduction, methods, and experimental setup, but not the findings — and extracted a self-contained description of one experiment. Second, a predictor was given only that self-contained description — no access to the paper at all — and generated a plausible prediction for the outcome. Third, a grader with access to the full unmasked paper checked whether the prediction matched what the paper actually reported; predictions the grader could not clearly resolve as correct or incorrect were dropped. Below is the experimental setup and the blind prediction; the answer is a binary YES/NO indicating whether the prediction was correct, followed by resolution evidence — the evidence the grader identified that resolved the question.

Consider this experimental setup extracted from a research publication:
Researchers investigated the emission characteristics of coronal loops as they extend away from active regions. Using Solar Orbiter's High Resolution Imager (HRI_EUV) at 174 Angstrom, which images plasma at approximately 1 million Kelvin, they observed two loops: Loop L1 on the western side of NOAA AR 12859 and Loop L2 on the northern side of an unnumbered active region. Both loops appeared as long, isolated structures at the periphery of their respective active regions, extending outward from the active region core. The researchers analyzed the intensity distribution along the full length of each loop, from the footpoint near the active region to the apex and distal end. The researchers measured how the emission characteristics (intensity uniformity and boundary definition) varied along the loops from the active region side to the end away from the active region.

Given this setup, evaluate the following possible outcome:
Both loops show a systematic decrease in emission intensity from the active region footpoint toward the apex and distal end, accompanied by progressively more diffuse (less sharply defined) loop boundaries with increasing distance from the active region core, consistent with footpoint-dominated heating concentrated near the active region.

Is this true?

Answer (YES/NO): NO